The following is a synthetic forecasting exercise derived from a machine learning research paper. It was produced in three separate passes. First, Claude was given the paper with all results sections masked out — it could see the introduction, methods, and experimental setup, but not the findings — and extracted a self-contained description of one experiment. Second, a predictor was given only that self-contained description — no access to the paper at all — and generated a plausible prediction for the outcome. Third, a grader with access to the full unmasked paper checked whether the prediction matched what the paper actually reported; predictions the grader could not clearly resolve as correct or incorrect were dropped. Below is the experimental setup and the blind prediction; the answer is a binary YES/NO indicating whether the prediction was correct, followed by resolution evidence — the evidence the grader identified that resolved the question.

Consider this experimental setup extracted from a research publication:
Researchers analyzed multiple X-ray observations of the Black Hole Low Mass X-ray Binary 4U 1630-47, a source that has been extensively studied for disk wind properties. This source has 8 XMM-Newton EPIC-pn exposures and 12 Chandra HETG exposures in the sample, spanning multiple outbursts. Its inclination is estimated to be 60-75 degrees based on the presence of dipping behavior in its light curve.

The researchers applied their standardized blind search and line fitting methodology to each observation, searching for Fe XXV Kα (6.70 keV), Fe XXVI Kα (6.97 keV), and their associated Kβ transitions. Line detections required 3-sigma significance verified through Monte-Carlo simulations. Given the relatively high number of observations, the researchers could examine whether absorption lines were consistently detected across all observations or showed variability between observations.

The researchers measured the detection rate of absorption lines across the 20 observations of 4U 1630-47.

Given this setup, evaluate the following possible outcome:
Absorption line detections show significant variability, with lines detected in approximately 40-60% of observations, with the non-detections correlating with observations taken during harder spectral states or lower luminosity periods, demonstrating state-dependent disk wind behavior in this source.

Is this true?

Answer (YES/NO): NO